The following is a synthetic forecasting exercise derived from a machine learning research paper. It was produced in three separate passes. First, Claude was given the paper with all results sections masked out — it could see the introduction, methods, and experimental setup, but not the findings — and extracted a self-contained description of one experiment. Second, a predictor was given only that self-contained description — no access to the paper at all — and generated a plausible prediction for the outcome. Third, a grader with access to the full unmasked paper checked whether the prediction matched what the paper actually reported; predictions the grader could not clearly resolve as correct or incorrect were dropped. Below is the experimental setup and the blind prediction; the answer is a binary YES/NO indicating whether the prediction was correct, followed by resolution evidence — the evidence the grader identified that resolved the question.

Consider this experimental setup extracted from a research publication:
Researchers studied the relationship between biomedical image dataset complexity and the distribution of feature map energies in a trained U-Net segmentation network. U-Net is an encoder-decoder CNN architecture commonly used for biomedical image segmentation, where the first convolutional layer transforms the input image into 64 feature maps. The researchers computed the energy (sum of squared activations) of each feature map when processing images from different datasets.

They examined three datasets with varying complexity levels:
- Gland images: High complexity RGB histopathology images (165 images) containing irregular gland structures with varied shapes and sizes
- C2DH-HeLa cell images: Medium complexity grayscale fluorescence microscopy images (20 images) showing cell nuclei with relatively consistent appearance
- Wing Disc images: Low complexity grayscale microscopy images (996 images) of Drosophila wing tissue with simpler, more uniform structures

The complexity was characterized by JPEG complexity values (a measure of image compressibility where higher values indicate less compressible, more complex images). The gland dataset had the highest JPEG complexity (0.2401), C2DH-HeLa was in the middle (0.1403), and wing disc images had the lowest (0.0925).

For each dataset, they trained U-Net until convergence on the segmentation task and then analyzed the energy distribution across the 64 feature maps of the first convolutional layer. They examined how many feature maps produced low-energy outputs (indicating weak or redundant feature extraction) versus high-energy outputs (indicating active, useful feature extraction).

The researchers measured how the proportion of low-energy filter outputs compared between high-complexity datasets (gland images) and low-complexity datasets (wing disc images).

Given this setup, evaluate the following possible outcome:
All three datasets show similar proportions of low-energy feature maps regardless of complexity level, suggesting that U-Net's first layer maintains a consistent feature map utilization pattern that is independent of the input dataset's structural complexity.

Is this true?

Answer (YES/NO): NO